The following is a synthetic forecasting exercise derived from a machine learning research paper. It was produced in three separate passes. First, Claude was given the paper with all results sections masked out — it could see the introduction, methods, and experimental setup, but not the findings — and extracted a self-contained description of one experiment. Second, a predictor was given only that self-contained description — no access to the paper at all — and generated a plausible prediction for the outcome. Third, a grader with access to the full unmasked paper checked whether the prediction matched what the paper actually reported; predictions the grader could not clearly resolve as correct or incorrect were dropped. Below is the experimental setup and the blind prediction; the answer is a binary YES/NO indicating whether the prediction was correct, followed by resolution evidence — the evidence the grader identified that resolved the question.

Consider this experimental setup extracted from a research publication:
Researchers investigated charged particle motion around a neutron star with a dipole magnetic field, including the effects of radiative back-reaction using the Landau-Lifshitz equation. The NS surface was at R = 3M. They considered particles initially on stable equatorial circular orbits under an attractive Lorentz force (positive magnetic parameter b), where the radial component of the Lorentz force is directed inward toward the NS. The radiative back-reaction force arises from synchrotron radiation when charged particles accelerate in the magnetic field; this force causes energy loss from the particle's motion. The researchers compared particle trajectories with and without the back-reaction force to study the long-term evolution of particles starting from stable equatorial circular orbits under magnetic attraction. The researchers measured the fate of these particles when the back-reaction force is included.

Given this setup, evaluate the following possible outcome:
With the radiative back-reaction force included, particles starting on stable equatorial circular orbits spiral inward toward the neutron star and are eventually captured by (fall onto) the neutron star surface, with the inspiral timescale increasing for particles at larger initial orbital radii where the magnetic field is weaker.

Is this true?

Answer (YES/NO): NO